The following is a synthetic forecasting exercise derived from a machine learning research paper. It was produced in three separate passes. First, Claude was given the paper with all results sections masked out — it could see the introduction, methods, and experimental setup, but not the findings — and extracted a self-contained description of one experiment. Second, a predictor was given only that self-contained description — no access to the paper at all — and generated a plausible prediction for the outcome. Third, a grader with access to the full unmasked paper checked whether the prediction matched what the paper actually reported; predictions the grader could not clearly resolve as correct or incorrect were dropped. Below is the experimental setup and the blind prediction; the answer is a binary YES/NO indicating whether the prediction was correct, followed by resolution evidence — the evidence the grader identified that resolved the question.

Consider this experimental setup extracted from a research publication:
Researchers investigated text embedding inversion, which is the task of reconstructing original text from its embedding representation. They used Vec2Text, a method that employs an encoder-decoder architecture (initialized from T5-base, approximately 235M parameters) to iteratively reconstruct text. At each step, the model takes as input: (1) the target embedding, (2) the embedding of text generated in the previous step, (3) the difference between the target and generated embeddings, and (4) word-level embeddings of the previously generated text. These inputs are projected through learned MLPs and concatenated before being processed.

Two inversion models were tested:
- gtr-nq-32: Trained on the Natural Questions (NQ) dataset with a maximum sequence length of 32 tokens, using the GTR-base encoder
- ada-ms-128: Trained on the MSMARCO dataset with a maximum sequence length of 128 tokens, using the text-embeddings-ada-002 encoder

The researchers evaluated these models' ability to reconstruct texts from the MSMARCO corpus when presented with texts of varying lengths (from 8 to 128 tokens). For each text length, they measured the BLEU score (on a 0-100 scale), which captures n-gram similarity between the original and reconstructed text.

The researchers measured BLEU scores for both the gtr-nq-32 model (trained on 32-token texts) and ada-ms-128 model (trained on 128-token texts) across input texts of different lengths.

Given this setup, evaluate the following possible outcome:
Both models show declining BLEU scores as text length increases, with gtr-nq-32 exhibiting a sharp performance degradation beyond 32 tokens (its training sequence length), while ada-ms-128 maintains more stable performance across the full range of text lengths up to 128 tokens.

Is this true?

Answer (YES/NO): NO